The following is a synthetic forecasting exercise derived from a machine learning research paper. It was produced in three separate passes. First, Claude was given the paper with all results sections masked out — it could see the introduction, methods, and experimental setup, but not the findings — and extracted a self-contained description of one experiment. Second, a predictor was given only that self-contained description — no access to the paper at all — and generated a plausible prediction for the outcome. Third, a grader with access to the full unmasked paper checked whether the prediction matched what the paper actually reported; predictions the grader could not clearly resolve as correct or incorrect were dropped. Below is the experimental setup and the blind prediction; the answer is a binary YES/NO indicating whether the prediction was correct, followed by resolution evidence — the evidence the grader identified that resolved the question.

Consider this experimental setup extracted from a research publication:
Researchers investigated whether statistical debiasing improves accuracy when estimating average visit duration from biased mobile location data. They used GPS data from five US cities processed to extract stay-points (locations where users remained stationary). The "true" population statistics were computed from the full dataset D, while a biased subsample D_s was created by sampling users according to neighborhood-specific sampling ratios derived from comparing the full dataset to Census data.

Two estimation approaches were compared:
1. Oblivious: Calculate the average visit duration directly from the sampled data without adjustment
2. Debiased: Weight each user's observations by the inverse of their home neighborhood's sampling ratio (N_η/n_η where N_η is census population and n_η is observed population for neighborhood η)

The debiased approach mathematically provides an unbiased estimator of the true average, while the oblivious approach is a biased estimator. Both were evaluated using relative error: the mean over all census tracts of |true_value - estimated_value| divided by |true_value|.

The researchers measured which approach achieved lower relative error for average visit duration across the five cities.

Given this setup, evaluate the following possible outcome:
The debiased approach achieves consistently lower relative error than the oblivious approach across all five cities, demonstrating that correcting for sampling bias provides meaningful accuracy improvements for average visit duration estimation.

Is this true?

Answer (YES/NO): NO